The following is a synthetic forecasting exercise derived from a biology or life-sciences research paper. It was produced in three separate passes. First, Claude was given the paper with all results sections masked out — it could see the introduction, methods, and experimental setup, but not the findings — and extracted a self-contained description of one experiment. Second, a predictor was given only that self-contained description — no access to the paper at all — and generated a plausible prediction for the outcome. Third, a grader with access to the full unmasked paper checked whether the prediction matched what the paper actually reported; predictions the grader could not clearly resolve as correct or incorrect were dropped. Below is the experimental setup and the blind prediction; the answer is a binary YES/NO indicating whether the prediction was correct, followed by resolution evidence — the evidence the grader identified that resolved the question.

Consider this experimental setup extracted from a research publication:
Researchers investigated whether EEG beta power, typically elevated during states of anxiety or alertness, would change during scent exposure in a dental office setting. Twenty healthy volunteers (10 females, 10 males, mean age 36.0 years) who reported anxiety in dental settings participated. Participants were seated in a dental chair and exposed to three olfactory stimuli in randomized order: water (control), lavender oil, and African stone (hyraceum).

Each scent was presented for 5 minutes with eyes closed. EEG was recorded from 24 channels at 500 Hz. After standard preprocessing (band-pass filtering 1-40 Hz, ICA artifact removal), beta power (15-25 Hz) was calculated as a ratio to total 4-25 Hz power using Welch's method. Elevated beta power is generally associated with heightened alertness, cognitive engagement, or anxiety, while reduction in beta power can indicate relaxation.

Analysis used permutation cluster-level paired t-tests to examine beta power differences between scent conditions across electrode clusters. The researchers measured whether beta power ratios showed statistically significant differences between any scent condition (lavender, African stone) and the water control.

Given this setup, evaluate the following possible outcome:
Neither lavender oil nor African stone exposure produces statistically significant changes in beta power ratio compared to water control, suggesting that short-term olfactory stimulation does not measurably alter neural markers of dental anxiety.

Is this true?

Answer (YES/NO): YES